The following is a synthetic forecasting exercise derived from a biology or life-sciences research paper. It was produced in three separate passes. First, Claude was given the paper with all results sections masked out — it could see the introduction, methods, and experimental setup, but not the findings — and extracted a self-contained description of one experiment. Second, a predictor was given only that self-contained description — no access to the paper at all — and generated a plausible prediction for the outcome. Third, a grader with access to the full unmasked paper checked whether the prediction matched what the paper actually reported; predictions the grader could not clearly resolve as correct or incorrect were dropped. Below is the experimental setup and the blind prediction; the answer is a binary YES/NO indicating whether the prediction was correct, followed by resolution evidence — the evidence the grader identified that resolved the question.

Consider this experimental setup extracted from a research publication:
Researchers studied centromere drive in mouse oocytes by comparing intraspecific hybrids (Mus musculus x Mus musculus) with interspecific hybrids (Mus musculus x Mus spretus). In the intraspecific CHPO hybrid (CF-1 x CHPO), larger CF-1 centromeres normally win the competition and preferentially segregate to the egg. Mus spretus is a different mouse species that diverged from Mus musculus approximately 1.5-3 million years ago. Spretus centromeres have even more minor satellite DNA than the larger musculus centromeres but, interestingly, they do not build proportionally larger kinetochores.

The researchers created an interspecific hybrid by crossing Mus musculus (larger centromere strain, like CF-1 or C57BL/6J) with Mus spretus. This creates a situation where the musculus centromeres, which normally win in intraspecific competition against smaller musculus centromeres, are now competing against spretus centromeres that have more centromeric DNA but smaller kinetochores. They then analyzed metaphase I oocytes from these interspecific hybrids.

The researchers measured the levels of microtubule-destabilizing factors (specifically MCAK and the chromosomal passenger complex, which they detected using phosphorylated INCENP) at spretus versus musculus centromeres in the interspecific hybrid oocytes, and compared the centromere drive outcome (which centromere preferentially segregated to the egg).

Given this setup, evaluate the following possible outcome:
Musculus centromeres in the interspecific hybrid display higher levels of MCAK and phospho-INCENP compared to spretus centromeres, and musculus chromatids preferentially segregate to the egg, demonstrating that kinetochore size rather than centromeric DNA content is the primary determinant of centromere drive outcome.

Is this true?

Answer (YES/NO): NO